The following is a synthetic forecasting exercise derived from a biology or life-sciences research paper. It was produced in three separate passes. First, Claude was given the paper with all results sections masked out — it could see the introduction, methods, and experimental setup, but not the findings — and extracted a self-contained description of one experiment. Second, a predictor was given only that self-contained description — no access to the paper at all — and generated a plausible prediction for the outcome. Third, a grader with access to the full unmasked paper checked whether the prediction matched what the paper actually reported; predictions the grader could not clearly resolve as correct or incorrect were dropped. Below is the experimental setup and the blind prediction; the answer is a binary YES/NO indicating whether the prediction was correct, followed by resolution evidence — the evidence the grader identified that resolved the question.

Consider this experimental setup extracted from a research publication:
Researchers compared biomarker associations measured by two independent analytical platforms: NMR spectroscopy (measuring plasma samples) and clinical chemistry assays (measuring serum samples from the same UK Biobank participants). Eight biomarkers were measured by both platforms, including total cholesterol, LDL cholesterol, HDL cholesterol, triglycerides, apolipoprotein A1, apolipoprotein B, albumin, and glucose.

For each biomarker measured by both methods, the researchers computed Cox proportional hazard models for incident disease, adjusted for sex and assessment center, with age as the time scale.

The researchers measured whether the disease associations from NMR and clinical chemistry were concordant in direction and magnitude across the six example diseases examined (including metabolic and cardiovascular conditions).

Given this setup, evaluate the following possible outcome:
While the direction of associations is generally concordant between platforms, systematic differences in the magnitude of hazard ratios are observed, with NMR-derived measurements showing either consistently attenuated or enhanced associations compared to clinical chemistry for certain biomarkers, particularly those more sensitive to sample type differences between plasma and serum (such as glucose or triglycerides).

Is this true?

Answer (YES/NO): NO